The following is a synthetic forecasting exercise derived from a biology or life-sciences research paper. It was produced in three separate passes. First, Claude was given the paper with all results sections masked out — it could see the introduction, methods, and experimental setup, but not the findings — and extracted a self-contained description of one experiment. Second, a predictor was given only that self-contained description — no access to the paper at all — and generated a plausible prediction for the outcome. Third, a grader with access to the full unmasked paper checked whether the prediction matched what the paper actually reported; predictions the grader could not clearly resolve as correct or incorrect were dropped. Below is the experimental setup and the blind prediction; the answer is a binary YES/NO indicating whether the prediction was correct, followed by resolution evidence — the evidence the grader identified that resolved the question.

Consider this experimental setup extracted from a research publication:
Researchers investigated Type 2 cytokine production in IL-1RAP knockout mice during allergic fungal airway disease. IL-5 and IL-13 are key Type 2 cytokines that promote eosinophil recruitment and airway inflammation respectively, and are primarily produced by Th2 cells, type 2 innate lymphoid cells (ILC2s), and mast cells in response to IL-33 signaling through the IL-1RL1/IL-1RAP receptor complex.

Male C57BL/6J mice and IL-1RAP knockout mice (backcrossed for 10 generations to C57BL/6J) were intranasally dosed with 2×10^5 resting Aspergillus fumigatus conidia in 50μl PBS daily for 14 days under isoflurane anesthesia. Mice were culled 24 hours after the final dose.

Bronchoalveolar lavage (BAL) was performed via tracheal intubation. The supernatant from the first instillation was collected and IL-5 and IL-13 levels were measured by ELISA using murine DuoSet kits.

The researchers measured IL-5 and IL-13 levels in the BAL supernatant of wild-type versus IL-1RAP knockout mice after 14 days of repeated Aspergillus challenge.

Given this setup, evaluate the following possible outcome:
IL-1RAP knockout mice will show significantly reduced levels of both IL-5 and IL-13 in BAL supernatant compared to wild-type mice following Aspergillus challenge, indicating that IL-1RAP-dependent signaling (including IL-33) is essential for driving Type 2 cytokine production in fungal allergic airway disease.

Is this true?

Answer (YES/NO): YES